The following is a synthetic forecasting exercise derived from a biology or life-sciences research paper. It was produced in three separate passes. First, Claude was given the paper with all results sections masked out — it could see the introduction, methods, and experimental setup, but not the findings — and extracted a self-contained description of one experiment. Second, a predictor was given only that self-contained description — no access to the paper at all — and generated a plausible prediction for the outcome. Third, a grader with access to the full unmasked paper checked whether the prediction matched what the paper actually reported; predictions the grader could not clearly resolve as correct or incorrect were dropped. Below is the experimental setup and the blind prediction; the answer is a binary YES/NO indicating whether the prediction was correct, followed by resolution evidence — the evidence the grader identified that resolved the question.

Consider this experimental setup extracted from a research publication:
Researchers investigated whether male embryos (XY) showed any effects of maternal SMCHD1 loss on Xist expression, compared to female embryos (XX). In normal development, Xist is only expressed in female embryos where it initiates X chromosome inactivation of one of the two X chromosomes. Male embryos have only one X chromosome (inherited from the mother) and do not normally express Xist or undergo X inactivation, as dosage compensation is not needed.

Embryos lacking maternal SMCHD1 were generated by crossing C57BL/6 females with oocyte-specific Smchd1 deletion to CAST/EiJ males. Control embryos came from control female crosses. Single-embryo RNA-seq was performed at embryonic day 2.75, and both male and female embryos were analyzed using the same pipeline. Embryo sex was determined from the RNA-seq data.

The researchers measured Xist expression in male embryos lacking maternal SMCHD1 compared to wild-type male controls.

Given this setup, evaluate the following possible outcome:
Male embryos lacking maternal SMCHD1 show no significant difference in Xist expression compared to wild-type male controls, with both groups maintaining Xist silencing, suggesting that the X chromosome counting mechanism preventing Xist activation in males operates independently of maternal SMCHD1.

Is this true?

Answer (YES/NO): NO